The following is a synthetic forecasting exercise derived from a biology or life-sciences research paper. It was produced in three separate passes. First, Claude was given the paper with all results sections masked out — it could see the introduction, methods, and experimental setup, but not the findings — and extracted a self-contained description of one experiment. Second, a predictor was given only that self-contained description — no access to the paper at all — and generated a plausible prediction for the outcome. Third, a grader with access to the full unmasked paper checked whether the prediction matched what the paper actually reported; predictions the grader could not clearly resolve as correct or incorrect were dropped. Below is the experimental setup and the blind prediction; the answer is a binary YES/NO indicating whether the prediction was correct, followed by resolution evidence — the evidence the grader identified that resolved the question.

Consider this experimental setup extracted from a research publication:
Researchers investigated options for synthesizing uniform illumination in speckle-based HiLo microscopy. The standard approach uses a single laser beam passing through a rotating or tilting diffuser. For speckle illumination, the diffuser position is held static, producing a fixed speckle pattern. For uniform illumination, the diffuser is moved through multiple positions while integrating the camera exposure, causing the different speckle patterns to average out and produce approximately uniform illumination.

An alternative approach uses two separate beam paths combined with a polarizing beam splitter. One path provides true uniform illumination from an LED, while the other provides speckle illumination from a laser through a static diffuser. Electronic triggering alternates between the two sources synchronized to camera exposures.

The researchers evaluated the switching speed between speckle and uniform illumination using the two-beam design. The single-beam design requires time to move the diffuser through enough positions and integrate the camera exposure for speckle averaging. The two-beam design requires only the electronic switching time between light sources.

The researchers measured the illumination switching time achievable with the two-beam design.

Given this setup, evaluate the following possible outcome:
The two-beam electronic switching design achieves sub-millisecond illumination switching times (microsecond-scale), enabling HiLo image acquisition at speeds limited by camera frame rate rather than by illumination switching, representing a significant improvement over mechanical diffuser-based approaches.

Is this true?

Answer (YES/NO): NO